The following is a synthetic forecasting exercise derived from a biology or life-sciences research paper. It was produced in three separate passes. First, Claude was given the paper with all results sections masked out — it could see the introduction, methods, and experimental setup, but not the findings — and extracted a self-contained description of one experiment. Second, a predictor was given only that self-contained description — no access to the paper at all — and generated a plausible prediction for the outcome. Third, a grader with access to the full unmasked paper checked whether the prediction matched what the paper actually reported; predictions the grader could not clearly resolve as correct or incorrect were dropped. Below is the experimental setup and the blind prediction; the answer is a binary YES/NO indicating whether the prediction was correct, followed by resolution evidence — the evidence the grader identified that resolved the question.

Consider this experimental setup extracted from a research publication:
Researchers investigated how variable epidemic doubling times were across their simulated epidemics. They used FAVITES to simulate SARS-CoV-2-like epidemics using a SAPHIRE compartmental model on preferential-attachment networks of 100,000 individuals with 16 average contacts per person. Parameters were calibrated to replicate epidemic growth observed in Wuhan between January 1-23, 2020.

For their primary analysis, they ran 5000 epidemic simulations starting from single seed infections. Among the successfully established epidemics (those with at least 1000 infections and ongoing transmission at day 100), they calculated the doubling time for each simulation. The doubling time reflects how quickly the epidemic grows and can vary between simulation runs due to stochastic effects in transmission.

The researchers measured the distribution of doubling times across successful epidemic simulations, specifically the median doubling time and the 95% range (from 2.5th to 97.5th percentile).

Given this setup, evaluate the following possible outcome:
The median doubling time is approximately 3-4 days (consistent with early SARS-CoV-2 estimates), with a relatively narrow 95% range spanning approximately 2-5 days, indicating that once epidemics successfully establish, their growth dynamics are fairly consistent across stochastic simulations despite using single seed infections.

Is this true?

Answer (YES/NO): NO